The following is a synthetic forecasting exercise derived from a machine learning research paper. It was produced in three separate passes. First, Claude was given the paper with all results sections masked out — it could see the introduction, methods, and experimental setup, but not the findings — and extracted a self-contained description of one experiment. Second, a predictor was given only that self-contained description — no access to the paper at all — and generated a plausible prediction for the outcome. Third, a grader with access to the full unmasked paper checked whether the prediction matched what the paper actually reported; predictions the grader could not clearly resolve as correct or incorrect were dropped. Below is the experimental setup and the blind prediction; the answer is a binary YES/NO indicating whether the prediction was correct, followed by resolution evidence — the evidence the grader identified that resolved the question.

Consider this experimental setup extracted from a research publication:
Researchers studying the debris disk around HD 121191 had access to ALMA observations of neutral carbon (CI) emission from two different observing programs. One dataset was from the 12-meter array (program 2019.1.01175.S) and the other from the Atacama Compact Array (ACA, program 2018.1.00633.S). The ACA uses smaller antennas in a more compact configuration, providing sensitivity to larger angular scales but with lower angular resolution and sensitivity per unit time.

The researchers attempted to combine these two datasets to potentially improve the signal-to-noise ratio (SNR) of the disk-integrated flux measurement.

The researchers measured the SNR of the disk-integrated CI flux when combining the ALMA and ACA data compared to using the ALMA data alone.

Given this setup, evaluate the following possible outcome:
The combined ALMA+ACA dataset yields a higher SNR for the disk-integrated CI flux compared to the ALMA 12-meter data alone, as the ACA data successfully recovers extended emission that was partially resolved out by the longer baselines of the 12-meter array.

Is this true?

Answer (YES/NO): NO